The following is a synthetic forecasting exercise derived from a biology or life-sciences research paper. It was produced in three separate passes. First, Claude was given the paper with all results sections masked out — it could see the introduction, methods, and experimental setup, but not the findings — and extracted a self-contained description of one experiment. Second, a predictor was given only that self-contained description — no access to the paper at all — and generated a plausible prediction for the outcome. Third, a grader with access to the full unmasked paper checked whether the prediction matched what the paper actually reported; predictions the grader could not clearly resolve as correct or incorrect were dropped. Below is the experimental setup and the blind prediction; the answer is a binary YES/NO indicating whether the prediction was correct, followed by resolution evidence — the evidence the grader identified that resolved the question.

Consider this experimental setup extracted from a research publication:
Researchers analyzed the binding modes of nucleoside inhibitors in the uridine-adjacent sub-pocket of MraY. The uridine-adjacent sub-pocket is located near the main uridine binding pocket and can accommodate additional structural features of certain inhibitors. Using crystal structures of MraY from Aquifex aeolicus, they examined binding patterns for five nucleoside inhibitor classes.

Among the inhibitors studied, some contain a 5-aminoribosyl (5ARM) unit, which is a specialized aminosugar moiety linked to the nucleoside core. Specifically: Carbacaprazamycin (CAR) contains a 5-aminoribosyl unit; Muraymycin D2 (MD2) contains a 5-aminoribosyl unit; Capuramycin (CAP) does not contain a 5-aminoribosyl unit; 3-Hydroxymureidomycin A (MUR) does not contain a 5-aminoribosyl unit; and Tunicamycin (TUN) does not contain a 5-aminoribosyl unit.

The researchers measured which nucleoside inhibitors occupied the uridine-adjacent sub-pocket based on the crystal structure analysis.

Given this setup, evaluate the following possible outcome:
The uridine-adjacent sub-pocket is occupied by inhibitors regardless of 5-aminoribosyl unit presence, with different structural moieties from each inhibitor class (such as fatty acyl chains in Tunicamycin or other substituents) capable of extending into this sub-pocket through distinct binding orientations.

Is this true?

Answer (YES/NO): NO